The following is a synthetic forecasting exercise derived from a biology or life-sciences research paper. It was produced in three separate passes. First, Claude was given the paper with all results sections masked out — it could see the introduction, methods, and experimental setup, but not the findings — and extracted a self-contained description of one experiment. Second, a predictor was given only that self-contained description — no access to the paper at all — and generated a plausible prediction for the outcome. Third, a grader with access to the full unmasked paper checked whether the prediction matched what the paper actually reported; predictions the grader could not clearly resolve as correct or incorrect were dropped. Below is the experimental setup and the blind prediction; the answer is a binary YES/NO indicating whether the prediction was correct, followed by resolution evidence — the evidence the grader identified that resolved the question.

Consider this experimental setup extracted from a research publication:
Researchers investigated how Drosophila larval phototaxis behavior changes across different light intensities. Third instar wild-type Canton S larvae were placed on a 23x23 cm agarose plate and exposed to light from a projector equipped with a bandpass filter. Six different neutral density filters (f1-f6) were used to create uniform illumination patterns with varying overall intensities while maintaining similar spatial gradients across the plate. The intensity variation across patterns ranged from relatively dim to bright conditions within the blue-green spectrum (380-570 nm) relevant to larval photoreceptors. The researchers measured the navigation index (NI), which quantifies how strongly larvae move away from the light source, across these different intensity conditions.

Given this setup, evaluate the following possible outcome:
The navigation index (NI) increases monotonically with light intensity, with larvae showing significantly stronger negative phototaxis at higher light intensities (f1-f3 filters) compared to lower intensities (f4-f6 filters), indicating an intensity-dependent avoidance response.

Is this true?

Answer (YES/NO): NO